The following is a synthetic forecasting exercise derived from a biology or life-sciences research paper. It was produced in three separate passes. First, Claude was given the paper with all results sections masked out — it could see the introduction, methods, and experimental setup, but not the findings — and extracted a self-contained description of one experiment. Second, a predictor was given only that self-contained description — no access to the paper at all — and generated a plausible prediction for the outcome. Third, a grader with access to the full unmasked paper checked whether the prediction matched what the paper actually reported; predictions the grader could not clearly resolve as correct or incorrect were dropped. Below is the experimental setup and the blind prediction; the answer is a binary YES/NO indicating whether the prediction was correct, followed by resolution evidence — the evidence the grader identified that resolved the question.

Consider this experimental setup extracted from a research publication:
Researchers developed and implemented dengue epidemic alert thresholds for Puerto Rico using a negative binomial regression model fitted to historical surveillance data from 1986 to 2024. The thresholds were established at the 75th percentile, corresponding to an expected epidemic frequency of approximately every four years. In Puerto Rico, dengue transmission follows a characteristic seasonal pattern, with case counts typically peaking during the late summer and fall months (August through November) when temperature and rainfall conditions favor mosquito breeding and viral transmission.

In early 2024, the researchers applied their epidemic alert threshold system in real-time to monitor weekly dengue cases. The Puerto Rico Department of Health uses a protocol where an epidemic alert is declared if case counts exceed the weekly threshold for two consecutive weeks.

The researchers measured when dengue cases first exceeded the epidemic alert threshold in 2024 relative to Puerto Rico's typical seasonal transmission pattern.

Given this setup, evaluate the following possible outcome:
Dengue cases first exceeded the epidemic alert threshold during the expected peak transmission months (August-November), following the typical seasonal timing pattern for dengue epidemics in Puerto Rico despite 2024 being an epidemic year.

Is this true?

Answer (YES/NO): NO